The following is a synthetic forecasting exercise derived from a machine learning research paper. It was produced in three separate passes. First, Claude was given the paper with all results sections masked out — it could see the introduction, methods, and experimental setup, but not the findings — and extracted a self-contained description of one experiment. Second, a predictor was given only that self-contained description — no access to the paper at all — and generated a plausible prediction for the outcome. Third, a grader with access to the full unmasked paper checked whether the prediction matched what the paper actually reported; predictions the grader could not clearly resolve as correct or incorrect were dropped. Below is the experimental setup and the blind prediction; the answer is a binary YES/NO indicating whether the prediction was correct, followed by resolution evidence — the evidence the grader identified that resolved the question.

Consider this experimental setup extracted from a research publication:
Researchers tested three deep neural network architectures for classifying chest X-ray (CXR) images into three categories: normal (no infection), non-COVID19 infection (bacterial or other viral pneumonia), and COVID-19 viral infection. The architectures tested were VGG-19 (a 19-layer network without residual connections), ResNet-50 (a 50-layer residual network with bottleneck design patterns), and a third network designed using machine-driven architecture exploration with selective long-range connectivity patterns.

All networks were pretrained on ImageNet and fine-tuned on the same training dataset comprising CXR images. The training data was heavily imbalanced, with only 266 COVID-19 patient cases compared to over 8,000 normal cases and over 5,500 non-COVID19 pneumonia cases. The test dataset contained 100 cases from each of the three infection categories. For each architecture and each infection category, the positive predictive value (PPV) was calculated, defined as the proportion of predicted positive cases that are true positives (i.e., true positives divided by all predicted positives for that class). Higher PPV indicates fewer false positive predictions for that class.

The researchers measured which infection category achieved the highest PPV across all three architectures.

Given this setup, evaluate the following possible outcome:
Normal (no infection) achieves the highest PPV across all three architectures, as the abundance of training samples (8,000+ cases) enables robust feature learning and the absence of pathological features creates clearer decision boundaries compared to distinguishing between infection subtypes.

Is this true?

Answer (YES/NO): NO